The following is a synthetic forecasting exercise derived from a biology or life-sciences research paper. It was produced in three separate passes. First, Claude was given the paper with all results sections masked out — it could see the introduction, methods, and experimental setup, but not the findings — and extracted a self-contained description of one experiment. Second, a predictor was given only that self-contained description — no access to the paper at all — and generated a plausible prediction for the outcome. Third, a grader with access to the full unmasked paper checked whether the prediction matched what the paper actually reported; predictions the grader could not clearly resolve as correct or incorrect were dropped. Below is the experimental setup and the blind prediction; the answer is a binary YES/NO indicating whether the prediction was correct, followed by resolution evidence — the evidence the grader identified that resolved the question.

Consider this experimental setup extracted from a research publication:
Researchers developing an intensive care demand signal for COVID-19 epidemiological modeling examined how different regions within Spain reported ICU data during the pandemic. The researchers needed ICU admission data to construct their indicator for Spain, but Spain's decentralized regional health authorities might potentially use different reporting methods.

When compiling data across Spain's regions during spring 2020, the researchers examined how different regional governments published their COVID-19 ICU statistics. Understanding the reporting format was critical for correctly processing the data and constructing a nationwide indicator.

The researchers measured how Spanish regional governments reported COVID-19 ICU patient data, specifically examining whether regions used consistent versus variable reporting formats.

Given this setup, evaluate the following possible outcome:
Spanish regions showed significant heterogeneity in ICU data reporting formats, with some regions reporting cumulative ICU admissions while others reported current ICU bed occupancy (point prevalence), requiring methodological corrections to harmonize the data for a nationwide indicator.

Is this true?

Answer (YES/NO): YES